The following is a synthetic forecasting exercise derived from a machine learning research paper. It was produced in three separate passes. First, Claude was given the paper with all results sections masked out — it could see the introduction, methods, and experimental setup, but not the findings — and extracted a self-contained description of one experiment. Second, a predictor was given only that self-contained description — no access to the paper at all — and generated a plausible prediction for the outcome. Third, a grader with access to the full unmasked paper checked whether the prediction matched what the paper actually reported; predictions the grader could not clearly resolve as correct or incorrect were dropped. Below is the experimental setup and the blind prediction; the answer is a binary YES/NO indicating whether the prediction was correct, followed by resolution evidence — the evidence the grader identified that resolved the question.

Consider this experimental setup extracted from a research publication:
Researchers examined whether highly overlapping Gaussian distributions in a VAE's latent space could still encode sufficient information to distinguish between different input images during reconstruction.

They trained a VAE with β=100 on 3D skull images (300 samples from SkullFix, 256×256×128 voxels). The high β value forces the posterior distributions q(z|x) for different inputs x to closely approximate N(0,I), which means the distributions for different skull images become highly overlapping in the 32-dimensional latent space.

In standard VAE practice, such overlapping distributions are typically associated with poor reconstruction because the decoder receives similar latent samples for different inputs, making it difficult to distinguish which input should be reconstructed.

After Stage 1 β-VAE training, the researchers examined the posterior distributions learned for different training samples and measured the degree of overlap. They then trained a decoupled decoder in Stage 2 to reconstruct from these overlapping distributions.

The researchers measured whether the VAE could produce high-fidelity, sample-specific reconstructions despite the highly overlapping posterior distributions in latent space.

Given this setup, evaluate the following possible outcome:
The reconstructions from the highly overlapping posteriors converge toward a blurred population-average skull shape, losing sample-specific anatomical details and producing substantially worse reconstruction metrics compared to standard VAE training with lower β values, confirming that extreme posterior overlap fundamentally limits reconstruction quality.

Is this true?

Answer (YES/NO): NO